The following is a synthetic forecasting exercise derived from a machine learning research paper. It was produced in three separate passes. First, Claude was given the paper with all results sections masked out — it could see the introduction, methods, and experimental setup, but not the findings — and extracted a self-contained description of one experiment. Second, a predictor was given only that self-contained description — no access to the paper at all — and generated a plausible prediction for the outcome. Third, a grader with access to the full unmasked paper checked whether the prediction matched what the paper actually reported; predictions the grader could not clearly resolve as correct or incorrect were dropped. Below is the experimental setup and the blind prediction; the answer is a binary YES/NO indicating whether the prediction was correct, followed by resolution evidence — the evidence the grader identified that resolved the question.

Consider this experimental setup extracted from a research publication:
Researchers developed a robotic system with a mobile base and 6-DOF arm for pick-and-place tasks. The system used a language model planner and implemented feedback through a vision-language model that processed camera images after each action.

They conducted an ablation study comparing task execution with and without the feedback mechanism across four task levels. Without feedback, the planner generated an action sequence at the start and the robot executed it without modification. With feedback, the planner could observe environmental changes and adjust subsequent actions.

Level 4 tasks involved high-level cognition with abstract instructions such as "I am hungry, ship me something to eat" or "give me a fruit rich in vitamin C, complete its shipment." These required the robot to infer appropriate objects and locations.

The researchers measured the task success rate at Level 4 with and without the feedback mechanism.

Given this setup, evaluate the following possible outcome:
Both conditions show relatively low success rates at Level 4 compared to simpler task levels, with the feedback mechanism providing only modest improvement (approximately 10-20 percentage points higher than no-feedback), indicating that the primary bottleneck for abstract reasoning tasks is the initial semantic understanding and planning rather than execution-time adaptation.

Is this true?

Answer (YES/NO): NO